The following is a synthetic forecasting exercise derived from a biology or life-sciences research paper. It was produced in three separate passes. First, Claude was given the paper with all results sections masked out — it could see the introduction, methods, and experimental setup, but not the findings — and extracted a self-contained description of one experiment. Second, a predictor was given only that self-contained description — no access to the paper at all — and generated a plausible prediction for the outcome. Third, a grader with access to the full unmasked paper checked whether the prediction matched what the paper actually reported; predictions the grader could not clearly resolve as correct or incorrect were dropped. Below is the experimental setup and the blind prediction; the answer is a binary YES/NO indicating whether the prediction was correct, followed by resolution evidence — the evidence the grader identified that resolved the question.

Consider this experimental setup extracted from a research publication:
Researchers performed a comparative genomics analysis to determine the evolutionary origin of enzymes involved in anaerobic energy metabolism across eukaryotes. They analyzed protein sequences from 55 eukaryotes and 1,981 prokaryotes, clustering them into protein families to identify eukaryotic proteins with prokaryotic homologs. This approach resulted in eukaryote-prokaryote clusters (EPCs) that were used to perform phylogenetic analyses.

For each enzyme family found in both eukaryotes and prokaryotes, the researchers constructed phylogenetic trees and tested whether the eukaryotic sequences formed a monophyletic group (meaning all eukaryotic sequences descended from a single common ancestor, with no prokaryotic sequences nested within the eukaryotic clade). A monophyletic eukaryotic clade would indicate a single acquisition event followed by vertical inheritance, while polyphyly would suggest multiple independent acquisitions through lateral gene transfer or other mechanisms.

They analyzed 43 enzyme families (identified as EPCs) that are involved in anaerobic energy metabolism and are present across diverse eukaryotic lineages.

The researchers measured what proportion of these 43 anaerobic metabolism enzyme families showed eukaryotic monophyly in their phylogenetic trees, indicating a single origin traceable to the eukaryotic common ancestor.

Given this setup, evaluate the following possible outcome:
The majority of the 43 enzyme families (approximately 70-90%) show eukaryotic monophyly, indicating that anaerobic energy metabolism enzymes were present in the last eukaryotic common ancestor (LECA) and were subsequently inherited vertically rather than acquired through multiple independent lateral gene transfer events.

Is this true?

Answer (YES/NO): YES